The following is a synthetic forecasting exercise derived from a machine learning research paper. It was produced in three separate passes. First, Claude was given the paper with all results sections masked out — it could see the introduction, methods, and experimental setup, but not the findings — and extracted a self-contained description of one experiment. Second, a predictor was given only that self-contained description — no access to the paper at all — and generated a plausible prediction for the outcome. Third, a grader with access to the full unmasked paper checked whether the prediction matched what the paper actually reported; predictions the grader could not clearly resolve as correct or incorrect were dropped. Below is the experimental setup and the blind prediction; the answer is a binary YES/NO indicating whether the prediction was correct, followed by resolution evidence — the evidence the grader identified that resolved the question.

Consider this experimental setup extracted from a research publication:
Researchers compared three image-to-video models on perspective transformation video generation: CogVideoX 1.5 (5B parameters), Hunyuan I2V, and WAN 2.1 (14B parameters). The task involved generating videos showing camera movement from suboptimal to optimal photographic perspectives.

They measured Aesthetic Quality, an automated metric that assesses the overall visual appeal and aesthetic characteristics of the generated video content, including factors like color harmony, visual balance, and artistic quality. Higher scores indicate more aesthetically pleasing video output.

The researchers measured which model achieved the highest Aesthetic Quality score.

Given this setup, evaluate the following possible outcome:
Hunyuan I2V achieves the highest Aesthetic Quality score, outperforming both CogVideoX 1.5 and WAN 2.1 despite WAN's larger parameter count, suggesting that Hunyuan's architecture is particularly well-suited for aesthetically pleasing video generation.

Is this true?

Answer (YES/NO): YES